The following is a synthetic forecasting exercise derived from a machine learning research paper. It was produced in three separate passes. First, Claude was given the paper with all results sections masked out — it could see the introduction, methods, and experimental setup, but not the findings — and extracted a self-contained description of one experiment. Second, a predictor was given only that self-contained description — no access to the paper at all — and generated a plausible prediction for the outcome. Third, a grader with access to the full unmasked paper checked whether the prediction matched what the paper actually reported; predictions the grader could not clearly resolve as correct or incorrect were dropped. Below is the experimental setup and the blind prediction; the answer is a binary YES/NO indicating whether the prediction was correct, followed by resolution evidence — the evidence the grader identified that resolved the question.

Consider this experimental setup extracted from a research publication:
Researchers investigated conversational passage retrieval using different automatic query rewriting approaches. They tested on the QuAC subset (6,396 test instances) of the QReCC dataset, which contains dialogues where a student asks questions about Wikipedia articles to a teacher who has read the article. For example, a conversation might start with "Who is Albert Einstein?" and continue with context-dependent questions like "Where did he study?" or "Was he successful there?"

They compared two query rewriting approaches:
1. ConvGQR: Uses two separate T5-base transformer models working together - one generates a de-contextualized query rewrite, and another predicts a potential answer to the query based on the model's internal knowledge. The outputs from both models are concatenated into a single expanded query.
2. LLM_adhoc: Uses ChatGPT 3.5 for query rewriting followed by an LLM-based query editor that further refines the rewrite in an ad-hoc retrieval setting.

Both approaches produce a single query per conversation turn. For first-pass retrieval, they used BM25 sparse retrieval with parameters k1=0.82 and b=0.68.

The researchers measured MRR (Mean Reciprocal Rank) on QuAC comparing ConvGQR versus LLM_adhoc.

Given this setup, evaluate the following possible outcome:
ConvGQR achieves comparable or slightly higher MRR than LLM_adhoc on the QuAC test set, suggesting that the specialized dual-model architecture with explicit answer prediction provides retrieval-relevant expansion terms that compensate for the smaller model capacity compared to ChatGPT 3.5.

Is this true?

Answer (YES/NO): NO